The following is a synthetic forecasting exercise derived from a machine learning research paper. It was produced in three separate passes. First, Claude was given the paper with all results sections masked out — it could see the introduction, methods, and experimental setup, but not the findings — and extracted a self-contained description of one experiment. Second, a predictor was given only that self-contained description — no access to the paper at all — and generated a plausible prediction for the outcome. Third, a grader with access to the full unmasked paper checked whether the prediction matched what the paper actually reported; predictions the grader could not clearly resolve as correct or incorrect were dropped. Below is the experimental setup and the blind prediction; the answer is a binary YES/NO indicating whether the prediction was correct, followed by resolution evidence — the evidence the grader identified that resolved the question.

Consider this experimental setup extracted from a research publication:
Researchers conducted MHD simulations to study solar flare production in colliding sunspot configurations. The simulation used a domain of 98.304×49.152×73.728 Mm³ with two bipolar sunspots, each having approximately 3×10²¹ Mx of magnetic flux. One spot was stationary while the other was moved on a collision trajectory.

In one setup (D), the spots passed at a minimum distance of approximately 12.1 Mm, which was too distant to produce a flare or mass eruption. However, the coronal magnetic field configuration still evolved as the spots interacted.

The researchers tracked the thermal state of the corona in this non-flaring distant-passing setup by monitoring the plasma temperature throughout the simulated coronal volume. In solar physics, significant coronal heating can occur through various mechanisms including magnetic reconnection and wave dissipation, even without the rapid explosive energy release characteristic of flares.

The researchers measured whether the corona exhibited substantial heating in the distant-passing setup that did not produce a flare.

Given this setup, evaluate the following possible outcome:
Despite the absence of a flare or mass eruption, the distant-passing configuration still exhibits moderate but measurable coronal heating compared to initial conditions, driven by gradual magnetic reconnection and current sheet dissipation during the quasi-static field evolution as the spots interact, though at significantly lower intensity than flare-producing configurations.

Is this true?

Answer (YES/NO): YES